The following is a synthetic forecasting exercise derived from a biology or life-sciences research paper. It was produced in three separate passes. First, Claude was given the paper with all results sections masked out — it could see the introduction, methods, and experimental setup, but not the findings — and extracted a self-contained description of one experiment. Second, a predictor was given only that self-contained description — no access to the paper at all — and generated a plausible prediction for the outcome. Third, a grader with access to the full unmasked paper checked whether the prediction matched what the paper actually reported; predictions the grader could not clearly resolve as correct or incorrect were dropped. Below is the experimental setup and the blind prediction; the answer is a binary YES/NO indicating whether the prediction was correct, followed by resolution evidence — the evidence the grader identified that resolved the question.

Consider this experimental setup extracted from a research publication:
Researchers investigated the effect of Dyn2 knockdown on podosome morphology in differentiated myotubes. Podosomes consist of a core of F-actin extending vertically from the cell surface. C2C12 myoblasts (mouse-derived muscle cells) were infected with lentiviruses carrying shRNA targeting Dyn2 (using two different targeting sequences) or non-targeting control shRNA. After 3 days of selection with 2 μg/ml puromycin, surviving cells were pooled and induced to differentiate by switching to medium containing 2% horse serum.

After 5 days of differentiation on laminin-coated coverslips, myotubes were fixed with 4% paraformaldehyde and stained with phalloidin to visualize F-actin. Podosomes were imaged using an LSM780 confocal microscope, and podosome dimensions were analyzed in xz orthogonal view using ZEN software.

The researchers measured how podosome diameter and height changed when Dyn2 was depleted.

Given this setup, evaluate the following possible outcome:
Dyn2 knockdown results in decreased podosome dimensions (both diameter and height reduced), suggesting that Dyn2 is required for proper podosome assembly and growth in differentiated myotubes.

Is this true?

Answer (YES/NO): YES